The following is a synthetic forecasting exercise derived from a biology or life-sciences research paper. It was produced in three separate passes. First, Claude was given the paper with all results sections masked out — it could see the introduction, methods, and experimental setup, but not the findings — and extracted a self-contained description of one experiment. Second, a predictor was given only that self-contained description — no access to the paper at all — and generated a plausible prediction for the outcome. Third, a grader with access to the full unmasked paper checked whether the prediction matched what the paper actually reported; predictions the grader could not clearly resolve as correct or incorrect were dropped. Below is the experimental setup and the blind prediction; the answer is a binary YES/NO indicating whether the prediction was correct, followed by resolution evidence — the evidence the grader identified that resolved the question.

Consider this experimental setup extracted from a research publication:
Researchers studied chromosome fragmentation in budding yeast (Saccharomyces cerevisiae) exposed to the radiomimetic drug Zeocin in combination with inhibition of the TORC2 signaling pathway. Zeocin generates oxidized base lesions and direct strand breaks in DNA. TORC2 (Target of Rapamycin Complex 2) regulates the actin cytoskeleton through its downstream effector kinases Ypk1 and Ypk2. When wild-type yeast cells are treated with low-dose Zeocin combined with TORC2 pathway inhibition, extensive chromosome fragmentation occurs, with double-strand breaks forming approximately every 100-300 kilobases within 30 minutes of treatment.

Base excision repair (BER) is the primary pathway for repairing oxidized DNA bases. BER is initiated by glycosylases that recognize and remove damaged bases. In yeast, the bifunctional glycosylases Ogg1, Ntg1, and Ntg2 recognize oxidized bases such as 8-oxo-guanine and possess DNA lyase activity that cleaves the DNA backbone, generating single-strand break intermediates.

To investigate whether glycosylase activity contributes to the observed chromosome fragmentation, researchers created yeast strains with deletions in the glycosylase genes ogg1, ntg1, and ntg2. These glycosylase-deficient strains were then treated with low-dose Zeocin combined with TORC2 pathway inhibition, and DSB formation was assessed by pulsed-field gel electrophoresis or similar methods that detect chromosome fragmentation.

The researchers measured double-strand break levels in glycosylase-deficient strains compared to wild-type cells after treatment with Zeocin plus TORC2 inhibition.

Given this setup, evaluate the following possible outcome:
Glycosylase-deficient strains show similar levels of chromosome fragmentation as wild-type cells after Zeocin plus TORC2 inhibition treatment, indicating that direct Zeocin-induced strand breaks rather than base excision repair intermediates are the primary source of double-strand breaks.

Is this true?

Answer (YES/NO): NO